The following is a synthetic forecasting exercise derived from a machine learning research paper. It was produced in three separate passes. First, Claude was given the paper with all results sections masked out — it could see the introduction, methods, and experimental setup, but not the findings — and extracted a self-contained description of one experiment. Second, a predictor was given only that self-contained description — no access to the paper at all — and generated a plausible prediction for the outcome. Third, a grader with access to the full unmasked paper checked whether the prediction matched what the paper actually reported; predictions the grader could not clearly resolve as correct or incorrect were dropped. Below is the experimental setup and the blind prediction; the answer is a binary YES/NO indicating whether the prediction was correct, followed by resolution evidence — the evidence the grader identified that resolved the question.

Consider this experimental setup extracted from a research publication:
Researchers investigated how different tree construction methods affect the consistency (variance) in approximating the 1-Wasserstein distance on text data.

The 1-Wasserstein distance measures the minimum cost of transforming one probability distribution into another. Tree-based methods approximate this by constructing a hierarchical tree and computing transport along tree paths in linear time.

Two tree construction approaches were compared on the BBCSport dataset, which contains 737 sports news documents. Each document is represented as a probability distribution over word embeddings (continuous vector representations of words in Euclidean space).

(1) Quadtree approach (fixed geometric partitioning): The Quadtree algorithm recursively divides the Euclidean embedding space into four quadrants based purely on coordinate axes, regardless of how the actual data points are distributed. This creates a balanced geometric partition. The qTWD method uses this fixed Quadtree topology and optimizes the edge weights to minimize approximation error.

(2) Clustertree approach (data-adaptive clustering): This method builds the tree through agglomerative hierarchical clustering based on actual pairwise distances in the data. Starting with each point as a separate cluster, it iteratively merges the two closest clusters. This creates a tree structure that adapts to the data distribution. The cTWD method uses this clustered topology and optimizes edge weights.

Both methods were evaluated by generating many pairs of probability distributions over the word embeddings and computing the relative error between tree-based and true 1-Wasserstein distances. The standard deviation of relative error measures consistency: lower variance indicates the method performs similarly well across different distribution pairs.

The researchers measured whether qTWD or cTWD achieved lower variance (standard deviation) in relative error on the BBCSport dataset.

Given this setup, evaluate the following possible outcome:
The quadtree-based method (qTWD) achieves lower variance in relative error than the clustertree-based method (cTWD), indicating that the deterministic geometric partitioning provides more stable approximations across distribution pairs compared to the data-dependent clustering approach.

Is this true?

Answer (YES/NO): NO